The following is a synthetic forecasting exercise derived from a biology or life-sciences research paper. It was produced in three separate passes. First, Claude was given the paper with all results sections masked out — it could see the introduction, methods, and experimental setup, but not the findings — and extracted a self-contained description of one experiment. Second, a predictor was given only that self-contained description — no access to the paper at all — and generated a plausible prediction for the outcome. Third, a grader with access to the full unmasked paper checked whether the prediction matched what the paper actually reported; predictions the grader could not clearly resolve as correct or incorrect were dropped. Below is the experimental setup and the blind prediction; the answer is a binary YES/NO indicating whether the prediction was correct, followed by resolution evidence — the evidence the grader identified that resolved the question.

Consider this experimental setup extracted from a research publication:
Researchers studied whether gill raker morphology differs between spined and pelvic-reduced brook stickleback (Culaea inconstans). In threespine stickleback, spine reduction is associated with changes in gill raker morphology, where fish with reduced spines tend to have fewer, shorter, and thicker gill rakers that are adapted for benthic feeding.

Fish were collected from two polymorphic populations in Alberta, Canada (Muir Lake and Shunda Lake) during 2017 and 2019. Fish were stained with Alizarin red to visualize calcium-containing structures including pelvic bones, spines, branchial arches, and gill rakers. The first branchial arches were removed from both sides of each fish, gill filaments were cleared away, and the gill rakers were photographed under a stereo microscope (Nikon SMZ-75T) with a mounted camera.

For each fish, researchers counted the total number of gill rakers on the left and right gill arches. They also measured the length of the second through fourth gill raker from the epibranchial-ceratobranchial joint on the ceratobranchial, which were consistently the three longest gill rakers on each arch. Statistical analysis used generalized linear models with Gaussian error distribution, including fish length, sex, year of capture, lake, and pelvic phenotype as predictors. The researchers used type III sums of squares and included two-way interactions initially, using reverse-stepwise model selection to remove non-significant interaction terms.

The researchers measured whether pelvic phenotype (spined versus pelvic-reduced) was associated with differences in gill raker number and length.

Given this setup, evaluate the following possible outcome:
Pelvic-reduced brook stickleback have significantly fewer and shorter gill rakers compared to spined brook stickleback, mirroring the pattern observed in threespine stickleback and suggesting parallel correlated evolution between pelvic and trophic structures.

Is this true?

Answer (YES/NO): NO